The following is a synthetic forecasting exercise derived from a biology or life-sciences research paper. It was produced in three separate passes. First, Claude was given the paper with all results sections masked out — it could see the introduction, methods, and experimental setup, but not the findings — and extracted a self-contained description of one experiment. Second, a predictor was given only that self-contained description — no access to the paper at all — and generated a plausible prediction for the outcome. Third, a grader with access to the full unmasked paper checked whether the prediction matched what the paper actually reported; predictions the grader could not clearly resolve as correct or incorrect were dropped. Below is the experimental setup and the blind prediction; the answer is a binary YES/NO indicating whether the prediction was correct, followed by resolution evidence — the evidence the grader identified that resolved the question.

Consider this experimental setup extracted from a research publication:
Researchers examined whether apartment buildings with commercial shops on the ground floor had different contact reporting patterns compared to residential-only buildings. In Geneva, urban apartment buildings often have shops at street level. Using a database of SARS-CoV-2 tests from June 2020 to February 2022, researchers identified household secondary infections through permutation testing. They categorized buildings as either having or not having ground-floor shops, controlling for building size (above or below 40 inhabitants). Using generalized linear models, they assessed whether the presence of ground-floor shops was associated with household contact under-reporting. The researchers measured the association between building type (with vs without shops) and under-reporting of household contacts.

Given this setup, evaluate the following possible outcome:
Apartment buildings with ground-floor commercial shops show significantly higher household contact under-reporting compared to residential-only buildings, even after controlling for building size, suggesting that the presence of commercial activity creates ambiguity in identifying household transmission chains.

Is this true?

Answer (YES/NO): YES